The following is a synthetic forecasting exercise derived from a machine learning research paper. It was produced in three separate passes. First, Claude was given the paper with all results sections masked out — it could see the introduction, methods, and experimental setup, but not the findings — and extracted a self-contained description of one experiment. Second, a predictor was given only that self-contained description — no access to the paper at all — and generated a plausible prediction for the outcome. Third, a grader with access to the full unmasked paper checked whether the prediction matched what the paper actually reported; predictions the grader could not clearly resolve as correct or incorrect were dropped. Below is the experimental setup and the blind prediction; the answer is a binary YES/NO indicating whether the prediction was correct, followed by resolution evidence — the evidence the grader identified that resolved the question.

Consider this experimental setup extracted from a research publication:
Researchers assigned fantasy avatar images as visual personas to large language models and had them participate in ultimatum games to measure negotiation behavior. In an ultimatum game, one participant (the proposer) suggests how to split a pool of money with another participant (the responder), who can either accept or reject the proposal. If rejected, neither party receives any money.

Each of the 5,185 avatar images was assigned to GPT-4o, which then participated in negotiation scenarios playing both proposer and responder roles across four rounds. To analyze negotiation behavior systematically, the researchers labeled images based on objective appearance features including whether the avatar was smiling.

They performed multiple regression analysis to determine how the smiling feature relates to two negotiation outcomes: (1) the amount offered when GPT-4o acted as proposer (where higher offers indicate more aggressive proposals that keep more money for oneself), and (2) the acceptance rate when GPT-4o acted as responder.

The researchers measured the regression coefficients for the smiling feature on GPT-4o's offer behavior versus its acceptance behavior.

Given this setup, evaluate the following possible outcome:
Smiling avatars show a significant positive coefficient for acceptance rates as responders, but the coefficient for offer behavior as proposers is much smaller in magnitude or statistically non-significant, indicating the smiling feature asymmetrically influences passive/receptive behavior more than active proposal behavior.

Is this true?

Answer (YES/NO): NO